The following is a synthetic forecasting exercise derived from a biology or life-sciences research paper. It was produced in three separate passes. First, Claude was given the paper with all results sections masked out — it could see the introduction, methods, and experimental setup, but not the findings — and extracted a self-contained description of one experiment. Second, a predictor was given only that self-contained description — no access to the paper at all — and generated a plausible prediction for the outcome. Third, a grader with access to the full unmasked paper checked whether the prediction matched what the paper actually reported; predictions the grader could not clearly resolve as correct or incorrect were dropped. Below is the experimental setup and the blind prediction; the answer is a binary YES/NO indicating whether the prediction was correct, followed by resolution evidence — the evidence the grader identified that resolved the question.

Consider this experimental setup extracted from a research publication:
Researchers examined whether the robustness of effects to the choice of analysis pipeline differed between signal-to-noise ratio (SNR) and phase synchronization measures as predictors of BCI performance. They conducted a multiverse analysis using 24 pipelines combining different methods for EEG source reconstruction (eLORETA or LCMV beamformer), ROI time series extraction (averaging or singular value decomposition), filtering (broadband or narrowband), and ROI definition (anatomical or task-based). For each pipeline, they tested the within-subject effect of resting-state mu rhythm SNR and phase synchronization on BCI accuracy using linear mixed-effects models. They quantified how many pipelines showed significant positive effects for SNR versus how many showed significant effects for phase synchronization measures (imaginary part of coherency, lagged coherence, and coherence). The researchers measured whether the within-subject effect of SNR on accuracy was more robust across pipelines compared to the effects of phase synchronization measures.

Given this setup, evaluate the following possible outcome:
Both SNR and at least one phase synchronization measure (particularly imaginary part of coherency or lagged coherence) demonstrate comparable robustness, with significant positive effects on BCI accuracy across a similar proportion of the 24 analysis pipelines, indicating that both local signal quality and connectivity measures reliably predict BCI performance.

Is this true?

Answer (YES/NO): NO